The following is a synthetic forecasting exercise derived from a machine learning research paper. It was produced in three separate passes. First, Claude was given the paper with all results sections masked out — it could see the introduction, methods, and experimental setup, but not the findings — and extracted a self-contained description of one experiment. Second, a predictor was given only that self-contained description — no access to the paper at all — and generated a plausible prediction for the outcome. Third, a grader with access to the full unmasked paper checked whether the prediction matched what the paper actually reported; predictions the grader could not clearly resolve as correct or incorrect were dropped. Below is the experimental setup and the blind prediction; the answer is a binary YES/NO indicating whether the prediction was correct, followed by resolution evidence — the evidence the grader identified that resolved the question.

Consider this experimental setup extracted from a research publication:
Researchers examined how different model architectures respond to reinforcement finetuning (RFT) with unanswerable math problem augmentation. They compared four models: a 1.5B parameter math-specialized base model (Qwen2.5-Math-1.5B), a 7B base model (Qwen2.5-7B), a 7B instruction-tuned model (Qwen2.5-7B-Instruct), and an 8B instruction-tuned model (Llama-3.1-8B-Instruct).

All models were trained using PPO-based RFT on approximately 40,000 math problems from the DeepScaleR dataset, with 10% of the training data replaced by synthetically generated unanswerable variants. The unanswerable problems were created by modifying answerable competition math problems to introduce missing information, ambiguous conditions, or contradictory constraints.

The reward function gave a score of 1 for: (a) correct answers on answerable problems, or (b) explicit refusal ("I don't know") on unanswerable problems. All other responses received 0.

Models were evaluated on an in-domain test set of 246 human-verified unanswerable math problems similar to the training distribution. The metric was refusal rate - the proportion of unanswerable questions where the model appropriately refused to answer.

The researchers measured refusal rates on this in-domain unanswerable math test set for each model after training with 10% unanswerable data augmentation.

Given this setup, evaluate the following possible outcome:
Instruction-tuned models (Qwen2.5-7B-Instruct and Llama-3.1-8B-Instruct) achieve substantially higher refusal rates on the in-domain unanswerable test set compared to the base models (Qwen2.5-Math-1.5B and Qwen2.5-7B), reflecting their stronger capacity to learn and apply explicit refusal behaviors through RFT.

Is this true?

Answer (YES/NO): NO